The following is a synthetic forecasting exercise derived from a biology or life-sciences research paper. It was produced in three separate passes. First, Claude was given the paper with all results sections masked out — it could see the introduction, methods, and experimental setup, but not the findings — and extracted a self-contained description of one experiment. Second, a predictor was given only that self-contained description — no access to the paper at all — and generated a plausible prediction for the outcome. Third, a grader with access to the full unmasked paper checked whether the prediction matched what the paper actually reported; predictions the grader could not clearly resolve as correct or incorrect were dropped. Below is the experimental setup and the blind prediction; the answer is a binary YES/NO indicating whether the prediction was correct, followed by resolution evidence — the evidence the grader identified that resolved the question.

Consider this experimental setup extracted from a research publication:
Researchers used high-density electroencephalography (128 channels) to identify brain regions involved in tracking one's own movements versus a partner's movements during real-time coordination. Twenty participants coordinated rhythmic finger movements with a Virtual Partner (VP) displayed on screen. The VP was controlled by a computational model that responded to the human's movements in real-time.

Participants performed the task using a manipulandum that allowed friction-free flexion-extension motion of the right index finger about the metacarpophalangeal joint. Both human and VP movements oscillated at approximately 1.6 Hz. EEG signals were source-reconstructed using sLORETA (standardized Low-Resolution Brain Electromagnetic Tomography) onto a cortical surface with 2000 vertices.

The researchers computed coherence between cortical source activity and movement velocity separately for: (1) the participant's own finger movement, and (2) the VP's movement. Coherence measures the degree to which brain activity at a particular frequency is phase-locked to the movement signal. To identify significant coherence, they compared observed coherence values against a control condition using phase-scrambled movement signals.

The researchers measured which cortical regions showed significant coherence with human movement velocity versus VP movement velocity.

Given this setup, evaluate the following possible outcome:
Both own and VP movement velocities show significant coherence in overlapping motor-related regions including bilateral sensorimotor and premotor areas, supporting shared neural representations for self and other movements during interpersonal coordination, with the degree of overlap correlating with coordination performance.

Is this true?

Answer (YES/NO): NO